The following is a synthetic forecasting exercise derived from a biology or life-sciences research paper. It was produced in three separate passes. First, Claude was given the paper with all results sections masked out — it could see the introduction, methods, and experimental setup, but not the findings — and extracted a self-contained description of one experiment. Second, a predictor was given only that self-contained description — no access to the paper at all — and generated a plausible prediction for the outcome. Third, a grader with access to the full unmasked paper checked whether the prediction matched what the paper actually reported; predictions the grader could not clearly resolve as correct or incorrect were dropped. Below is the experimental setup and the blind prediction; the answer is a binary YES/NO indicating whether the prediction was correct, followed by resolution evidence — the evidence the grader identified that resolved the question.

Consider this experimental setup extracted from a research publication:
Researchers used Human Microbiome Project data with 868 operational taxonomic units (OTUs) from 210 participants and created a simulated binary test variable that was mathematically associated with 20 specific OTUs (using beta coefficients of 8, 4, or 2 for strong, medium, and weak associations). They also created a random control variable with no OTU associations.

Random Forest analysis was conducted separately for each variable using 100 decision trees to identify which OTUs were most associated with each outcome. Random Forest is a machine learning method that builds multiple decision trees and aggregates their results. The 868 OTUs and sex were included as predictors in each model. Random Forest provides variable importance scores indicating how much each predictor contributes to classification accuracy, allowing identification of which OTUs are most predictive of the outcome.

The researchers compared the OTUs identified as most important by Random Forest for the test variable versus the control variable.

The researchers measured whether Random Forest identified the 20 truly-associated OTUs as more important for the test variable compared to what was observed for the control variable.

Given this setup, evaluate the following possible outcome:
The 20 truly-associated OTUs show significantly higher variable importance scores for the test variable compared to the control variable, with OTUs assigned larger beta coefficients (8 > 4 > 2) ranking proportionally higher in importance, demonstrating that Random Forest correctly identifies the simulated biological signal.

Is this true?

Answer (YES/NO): NO